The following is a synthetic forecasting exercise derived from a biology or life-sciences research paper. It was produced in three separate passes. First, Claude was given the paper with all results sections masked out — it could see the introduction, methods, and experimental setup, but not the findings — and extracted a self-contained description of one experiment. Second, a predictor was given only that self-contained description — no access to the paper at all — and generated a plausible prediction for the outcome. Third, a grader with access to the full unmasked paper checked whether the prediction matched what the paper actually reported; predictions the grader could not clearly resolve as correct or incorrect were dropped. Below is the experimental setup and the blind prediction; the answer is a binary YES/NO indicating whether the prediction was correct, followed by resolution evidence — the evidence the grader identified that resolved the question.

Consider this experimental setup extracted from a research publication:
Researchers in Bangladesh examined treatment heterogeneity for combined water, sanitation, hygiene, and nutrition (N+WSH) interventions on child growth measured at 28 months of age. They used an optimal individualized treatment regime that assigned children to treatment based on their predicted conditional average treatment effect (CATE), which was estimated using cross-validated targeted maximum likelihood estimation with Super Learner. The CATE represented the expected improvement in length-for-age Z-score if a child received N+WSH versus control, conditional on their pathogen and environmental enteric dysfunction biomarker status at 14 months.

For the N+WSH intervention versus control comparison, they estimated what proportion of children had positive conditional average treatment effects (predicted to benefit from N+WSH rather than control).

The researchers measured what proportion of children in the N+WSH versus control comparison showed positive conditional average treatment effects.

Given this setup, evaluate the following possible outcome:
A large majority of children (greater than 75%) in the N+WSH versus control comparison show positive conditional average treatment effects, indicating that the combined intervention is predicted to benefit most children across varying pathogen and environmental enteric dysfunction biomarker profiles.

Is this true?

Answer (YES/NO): NO